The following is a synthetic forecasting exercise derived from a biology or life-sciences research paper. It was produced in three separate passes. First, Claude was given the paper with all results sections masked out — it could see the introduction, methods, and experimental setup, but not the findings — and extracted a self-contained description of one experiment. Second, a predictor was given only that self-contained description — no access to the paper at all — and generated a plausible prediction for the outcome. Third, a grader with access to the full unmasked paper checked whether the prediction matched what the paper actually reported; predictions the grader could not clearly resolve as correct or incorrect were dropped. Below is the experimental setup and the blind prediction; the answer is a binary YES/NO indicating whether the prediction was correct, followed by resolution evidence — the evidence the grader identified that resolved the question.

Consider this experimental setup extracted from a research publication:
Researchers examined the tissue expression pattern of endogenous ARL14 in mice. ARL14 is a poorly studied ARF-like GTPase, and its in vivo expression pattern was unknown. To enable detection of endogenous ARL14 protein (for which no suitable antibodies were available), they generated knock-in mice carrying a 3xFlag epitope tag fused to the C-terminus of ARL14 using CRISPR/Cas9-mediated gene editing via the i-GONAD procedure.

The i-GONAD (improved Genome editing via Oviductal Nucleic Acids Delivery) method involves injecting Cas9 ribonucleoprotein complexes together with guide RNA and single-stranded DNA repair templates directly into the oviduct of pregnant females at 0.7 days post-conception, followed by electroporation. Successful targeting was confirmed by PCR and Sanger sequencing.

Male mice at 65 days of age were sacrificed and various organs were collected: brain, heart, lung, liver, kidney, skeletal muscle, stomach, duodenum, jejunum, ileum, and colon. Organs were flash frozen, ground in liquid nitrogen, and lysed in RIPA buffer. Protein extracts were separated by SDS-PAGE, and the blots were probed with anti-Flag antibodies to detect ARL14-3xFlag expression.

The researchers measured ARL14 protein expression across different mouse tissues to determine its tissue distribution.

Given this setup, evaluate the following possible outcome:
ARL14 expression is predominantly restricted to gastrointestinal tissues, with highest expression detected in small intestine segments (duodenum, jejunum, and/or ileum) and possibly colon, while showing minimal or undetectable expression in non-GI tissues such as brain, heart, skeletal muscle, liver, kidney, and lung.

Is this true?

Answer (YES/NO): YES